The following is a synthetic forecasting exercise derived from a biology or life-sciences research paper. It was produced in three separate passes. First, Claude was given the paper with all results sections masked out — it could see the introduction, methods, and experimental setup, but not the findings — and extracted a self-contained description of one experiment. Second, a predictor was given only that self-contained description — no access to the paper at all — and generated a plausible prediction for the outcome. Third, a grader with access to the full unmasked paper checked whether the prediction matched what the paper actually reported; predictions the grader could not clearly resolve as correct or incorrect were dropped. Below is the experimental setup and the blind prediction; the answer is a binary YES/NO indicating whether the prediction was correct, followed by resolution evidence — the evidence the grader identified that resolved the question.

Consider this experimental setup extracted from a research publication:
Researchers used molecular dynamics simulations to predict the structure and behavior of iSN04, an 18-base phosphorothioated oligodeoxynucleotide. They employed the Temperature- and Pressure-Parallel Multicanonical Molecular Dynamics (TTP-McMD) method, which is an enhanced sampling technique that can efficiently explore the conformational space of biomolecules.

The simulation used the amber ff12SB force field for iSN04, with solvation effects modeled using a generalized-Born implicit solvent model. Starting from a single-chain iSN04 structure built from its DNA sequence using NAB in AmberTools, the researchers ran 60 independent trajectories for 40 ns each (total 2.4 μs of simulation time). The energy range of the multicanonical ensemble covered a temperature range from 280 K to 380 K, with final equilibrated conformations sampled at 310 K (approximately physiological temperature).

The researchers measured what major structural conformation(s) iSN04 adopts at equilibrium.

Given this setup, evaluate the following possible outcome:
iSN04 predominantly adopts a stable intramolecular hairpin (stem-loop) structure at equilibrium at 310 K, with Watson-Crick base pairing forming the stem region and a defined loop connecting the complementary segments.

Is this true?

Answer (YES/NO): NO